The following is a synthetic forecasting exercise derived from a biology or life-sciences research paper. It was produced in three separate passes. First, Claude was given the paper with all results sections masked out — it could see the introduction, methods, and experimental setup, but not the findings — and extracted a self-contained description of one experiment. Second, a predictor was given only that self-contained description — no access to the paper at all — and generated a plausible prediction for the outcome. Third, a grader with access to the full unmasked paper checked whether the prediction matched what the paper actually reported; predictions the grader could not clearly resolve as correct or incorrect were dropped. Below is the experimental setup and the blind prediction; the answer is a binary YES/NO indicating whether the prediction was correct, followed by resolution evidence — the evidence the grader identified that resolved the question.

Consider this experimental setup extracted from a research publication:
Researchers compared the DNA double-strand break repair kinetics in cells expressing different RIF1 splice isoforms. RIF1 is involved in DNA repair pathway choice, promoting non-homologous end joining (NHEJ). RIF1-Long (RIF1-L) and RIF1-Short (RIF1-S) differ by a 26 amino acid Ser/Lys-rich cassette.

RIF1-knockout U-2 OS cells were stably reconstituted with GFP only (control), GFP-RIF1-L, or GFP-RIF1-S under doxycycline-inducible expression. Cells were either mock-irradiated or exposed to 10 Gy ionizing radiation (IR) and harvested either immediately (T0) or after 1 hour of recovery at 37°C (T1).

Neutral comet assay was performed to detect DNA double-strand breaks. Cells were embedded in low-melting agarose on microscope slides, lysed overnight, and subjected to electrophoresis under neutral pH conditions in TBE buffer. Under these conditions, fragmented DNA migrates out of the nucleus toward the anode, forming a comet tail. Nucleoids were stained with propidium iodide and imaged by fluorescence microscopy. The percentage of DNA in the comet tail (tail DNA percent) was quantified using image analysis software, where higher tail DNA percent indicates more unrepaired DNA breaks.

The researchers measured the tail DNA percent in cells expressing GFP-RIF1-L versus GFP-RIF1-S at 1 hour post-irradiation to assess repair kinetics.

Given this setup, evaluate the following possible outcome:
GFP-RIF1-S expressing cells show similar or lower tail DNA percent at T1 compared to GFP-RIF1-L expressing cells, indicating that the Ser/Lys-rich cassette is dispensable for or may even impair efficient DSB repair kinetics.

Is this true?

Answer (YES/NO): YES